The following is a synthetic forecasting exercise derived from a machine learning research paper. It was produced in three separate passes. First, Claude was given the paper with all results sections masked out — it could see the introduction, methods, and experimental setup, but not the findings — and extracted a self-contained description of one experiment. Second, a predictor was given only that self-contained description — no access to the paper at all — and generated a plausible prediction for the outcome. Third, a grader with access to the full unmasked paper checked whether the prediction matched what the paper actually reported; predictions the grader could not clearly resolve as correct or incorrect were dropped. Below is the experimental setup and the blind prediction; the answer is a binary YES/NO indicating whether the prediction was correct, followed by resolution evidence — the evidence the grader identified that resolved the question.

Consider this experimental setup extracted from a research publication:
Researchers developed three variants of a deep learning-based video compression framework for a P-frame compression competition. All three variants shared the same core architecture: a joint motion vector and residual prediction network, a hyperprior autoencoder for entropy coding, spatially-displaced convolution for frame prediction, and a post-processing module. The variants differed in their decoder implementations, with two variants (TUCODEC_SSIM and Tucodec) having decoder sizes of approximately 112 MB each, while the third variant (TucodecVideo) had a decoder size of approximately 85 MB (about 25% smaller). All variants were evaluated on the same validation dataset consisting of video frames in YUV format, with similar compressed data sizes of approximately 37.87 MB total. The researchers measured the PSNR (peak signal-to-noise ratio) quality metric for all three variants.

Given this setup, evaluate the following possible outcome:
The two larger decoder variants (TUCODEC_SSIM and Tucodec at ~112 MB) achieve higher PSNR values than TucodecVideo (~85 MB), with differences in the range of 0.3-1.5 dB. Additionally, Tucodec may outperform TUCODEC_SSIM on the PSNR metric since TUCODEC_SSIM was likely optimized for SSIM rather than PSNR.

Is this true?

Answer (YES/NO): NO